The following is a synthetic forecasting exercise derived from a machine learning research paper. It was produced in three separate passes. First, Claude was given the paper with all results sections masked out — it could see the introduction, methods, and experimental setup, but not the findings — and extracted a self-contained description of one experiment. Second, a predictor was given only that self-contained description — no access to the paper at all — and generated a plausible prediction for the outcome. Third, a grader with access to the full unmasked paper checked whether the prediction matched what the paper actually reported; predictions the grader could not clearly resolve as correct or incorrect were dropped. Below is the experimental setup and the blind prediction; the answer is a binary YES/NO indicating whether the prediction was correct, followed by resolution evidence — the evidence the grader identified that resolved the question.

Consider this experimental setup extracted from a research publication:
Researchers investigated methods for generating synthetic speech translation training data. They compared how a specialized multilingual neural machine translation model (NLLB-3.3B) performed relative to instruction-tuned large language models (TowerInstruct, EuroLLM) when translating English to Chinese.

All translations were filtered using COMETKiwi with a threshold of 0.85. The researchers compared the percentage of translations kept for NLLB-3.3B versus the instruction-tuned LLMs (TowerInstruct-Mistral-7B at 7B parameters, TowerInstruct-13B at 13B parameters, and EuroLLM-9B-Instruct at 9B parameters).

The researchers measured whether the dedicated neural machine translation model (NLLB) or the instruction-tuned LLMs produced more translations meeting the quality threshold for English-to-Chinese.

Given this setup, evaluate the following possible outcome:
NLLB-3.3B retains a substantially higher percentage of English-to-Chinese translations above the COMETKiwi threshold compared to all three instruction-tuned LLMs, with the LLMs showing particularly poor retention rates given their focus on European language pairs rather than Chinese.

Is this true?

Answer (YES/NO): NO